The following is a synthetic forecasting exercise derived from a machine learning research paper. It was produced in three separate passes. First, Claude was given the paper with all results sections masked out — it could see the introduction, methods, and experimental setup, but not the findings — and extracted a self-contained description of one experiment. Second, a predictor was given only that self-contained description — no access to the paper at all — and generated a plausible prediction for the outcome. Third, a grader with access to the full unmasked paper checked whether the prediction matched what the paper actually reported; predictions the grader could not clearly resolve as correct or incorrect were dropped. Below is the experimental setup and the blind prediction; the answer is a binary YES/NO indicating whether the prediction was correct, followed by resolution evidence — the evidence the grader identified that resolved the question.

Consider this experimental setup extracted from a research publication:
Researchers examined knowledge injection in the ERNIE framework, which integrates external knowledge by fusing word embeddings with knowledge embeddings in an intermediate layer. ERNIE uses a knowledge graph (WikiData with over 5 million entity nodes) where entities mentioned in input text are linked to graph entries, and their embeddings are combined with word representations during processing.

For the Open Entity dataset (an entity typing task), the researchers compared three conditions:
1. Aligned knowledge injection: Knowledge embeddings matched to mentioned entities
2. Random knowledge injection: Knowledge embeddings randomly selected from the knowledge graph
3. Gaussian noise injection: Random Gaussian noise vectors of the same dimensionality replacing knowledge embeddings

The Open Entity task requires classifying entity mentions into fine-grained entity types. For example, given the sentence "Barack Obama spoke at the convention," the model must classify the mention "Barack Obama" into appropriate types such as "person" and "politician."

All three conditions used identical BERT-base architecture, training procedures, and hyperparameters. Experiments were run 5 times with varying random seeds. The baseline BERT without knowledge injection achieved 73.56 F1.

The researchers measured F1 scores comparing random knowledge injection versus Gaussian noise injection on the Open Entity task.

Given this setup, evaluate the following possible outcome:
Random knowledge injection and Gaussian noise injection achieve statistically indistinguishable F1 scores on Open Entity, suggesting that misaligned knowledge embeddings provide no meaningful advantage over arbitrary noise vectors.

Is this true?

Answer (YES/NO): YES